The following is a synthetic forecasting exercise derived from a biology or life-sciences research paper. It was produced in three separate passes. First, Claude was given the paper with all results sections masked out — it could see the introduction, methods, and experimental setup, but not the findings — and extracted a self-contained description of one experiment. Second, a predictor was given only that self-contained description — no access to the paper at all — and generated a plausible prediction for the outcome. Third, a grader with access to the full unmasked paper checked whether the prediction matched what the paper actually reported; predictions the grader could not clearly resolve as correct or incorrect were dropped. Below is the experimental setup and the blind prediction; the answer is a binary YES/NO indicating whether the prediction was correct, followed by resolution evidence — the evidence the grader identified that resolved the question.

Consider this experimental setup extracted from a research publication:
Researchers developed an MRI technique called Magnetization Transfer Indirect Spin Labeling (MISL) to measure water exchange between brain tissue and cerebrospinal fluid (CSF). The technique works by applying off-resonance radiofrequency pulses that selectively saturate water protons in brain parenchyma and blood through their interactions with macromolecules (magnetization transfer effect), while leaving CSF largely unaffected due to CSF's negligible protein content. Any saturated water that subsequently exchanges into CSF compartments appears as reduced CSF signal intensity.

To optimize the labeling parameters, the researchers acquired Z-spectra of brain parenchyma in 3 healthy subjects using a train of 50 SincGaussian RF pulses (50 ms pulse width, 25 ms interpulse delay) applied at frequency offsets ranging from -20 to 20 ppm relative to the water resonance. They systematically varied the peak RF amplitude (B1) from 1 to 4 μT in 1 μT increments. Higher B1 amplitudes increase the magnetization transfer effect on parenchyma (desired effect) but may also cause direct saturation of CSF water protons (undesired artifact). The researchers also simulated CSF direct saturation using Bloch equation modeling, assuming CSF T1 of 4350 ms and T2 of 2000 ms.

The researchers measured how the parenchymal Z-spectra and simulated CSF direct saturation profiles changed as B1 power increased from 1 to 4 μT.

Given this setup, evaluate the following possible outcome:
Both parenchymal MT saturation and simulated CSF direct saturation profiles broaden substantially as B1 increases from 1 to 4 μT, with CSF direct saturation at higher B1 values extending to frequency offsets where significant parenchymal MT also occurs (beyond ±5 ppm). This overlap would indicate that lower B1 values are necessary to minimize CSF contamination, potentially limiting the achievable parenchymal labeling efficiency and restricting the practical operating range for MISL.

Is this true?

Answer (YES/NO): NO